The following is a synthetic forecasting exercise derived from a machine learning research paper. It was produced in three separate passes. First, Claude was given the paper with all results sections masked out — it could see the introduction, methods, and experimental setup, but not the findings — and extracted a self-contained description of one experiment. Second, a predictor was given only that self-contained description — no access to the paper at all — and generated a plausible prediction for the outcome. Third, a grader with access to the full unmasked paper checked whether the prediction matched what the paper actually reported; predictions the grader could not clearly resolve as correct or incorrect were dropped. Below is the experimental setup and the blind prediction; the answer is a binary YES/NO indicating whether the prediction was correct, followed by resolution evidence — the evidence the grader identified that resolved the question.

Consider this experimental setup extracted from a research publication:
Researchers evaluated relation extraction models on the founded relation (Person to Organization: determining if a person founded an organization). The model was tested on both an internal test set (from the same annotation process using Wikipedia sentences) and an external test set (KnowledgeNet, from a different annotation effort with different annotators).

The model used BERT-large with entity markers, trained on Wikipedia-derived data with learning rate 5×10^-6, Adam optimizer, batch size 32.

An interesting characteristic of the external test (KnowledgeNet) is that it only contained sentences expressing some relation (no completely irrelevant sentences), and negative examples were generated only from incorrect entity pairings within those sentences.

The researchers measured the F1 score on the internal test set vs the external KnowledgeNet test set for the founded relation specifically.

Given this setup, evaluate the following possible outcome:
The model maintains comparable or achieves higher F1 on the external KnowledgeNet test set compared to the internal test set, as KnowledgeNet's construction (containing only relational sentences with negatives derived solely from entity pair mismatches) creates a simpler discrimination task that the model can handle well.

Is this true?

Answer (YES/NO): NO